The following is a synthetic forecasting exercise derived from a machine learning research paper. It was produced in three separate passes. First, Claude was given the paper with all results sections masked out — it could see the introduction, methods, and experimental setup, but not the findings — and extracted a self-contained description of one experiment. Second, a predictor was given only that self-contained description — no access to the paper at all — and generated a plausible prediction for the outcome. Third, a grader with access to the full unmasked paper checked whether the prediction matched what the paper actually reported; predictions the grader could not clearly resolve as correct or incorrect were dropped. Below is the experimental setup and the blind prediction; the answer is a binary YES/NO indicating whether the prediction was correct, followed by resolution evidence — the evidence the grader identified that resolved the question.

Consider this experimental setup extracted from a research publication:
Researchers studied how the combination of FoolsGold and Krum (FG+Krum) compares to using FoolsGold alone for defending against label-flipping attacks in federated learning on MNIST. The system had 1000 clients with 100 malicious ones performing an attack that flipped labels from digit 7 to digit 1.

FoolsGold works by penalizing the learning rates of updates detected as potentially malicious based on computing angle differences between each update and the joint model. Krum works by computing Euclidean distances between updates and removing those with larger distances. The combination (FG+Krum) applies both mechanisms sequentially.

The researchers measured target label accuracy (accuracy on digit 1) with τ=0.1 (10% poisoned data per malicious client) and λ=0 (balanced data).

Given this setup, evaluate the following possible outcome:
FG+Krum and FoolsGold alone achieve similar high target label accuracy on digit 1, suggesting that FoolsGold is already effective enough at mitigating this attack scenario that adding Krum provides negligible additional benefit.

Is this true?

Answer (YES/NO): NO